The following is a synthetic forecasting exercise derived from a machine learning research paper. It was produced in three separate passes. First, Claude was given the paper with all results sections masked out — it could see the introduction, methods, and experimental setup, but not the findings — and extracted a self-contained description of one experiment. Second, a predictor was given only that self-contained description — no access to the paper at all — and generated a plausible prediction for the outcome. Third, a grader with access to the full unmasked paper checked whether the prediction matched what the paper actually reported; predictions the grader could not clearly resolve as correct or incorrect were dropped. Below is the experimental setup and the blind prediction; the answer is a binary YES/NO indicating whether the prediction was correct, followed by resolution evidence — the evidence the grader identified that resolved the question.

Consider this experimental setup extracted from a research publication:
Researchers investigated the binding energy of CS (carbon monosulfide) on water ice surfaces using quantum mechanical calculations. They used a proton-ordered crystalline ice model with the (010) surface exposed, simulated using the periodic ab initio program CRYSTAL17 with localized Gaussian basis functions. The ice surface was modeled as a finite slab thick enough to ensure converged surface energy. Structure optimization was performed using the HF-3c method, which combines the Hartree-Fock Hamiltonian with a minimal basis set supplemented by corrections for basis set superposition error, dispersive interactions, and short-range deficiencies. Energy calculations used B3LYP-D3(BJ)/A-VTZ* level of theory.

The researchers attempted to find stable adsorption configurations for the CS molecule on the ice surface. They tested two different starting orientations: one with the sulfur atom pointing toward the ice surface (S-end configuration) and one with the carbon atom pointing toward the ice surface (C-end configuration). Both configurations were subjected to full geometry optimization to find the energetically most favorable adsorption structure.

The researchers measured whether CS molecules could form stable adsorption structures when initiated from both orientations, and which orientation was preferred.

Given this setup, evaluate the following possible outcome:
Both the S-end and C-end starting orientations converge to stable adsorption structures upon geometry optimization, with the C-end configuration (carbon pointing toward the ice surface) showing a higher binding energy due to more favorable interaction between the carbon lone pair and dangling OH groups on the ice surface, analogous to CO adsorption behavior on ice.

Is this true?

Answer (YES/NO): NO